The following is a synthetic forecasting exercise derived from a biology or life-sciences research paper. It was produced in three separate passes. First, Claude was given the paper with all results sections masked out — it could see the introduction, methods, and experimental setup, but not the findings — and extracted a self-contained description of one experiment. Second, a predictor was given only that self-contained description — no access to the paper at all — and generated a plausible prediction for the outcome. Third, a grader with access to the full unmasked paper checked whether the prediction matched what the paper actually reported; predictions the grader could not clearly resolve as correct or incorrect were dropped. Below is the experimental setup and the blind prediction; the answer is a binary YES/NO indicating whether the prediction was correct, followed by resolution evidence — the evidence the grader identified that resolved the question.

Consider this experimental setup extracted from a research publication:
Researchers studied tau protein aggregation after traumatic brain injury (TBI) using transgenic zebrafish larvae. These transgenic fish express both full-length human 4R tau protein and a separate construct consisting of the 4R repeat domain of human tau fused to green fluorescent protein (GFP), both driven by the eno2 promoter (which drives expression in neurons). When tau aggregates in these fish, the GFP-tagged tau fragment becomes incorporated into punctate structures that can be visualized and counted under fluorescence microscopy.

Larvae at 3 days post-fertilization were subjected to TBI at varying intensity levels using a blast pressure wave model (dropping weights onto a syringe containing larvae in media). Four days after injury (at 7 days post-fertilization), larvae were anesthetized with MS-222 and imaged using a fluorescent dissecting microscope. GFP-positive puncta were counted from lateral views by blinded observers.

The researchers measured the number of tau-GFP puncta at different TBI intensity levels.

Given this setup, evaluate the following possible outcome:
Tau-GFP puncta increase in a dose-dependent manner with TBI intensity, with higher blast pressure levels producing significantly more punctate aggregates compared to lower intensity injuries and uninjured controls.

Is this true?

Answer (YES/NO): YES